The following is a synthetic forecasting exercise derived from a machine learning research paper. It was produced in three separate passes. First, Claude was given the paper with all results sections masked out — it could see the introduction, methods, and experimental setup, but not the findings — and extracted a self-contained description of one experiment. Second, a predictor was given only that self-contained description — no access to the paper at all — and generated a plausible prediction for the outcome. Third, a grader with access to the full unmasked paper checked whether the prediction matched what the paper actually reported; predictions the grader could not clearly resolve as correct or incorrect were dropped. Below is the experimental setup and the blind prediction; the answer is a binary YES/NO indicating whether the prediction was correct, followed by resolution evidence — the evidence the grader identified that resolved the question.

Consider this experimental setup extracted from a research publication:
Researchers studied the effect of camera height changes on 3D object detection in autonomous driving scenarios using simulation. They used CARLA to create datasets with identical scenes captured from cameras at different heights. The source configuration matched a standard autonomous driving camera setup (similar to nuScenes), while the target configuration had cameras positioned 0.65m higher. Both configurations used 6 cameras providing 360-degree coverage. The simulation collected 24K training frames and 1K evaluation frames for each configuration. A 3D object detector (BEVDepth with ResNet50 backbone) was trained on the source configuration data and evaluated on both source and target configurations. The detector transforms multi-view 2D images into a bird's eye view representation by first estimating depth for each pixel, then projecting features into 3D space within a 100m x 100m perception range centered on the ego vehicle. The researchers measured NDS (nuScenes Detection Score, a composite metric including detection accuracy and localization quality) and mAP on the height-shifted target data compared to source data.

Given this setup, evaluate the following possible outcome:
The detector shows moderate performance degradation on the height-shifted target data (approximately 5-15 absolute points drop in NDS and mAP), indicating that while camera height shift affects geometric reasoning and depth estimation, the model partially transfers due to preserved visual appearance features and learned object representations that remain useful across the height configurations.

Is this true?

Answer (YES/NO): NO